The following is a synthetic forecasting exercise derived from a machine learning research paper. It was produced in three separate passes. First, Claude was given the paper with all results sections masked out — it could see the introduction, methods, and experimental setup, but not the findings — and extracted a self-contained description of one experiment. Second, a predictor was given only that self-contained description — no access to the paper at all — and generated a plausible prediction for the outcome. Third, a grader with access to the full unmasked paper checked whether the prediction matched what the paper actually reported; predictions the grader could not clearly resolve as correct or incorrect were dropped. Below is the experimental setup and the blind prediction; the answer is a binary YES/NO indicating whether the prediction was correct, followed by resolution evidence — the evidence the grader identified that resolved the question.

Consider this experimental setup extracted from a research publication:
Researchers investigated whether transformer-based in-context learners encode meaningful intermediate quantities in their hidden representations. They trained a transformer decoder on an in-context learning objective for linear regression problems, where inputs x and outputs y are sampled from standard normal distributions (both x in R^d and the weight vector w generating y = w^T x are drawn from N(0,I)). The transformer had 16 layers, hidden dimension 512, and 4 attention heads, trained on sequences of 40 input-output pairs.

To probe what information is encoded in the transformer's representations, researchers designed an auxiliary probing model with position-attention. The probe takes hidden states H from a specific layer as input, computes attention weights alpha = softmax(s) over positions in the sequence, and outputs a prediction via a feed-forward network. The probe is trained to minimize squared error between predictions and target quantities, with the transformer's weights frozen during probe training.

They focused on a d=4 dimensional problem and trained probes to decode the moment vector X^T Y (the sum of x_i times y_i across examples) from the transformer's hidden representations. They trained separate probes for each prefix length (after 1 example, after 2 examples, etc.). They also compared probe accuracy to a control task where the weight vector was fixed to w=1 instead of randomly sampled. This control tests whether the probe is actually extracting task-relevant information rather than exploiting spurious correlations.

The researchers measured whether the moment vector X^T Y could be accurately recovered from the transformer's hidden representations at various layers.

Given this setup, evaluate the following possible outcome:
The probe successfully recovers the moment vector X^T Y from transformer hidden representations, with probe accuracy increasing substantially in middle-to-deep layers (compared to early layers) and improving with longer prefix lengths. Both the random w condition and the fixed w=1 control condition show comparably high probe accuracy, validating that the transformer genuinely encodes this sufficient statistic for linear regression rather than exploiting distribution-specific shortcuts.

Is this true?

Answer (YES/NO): NO